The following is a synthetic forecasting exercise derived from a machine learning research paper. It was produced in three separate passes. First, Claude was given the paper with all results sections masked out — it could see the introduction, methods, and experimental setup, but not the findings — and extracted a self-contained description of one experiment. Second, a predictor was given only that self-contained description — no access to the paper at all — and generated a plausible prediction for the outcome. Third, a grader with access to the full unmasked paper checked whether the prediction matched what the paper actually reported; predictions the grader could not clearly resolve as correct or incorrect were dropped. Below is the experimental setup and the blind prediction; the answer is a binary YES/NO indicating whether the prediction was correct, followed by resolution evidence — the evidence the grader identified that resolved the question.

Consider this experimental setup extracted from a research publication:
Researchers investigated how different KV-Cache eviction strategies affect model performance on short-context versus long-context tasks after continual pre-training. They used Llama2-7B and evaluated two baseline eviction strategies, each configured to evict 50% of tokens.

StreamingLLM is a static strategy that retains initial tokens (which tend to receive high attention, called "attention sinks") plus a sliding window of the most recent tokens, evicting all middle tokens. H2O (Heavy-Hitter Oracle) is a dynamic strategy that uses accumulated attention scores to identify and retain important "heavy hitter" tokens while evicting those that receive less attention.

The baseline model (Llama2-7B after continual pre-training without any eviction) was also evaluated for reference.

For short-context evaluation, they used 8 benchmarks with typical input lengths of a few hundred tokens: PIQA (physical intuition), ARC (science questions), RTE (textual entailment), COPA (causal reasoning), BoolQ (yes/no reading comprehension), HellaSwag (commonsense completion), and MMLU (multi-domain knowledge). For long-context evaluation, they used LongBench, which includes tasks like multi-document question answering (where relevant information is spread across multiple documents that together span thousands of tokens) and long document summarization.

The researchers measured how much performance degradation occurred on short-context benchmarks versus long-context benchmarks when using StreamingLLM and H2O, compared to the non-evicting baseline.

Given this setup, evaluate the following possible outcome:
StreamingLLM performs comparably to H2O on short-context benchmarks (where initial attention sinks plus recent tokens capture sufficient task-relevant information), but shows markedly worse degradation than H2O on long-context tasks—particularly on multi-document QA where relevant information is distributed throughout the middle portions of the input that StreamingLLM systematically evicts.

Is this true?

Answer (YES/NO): NO